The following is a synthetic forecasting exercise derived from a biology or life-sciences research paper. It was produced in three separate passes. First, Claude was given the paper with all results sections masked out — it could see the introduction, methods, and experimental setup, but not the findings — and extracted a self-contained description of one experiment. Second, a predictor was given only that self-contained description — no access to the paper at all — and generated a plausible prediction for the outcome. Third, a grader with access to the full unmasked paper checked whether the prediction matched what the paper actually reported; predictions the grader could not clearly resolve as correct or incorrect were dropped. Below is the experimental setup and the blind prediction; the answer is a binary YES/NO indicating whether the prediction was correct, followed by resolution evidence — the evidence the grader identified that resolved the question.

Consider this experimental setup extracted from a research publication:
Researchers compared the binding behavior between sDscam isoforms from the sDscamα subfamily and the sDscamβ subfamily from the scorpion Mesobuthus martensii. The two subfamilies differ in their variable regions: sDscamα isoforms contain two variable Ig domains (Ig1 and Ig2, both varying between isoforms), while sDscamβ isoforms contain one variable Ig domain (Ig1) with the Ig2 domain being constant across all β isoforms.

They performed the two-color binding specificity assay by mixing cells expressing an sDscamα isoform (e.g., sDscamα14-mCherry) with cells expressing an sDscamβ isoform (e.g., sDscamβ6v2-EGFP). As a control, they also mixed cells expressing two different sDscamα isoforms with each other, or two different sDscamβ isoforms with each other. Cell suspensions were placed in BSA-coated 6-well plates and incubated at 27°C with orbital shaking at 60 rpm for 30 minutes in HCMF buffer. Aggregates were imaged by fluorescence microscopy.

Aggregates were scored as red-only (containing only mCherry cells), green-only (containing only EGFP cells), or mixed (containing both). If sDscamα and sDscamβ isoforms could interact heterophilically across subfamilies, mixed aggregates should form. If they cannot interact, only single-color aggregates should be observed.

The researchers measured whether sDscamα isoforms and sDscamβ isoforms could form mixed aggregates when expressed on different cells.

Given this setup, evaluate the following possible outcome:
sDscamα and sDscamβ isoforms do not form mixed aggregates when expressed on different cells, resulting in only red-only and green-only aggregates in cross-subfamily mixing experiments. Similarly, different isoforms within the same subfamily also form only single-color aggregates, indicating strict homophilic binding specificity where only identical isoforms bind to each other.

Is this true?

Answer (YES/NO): NO